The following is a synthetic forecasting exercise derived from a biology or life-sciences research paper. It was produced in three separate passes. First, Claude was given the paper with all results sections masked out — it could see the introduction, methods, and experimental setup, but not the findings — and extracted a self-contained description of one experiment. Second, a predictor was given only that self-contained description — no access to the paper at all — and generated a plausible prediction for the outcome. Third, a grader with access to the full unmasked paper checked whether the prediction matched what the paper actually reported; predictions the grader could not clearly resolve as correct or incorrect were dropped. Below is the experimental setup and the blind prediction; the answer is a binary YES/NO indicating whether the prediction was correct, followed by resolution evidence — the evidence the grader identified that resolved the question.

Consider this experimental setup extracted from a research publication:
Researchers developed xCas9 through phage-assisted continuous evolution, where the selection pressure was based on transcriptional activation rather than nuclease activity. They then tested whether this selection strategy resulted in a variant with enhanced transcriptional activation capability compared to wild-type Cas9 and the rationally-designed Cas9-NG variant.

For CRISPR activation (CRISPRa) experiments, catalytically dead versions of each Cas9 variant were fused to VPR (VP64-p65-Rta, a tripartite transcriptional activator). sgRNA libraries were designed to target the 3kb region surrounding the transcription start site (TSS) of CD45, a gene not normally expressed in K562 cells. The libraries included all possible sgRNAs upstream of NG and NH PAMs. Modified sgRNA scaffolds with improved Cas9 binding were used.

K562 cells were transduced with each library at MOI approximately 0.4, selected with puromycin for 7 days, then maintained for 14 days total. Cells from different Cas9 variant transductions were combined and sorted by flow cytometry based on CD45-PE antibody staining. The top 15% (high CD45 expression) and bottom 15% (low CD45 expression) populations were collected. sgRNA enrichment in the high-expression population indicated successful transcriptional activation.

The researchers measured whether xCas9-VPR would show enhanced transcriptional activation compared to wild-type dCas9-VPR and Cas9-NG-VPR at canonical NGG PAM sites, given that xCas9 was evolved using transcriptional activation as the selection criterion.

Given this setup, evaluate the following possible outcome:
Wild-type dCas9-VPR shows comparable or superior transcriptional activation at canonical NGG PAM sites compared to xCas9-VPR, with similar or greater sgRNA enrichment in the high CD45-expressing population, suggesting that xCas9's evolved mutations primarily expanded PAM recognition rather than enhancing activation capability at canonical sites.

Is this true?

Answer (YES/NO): YES